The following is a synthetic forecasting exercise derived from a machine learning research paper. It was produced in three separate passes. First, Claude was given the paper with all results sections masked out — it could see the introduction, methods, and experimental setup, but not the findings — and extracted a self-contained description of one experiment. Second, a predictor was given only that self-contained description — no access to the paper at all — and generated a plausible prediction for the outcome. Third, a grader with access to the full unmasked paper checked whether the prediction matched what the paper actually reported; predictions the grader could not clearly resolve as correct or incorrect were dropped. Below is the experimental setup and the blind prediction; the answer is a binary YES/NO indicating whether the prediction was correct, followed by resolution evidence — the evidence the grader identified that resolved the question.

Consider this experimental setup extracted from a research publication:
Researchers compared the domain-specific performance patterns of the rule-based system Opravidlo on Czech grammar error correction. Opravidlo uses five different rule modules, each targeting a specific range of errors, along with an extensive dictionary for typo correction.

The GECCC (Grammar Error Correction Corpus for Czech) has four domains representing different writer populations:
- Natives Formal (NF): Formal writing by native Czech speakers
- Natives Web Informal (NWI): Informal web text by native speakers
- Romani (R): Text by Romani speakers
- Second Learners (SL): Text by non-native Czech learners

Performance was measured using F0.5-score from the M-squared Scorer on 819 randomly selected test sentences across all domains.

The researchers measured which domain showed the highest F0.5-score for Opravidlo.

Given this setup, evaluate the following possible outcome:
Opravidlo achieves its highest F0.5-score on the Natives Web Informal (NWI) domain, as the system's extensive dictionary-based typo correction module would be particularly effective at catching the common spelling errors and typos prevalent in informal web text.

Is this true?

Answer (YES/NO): YES